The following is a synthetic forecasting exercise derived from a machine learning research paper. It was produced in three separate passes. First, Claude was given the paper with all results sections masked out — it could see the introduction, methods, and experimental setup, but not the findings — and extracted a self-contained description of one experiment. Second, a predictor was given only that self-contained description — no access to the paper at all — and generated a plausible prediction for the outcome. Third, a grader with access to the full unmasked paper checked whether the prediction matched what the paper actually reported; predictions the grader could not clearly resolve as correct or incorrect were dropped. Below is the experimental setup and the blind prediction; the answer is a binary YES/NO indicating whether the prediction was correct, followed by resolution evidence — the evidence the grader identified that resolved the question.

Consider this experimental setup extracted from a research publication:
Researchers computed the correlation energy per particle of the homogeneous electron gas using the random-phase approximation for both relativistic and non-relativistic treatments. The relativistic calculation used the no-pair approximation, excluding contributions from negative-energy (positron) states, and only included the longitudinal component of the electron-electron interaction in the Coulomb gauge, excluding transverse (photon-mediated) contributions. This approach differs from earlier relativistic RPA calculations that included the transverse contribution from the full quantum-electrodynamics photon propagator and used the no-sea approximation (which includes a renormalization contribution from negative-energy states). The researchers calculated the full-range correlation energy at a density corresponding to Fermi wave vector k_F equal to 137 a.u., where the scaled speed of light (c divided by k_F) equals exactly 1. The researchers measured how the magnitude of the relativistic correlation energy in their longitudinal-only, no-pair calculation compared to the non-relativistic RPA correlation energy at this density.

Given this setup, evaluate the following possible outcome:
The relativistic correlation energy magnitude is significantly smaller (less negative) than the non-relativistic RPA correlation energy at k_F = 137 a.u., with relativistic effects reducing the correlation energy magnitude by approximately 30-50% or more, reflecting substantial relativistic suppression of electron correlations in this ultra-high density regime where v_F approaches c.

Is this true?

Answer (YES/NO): NO